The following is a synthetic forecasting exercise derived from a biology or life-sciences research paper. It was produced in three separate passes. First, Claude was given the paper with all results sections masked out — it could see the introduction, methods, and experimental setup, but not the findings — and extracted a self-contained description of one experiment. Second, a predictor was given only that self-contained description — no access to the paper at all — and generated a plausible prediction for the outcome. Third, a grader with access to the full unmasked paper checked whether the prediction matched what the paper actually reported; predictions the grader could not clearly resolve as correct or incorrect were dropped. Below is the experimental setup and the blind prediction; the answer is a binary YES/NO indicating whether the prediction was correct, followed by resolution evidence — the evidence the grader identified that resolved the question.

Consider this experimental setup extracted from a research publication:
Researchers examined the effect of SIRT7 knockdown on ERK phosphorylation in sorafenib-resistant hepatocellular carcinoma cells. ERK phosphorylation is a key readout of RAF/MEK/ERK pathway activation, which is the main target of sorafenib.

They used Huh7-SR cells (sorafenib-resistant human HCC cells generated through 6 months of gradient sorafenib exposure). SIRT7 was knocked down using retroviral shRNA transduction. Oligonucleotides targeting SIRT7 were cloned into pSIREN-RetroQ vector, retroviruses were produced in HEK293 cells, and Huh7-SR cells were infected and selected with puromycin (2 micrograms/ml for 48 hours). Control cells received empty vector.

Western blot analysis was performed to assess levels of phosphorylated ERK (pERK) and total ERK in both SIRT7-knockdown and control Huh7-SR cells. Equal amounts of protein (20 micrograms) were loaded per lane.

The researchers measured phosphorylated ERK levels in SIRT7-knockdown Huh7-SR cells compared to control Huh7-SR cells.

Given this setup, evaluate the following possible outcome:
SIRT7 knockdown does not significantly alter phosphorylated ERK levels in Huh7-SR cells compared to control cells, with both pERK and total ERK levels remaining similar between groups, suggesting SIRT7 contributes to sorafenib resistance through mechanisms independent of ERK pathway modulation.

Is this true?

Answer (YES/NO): NO